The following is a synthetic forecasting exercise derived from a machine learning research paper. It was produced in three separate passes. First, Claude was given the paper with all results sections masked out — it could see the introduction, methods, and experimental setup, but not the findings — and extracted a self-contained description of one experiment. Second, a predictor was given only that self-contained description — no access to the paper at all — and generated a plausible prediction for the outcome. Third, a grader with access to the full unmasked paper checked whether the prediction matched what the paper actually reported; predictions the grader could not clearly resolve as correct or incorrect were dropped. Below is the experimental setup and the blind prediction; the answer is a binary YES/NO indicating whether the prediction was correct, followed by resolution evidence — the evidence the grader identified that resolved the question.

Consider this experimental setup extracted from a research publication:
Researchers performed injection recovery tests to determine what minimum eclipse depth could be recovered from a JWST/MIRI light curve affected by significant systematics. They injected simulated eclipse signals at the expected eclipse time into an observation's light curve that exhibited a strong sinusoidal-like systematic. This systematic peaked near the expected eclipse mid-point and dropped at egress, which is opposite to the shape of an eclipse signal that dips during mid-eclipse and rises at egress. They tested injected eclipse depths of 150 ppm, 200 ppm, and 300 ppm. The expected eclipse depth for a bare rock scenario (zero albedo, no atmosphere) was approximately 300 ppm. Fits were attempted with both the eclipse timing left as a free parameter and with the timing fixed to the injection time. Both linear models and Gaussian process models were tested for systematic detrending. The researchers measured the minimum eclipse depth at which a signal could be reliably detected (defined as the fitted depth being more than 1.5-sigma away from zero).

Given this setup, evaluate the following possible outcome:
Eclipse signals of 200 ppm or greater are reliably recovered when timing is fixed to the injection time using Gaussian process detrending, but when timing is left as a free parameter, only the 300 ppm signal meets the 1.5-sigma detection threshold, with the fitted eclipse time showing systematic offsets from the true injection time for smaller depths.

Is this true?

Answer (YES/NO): NO